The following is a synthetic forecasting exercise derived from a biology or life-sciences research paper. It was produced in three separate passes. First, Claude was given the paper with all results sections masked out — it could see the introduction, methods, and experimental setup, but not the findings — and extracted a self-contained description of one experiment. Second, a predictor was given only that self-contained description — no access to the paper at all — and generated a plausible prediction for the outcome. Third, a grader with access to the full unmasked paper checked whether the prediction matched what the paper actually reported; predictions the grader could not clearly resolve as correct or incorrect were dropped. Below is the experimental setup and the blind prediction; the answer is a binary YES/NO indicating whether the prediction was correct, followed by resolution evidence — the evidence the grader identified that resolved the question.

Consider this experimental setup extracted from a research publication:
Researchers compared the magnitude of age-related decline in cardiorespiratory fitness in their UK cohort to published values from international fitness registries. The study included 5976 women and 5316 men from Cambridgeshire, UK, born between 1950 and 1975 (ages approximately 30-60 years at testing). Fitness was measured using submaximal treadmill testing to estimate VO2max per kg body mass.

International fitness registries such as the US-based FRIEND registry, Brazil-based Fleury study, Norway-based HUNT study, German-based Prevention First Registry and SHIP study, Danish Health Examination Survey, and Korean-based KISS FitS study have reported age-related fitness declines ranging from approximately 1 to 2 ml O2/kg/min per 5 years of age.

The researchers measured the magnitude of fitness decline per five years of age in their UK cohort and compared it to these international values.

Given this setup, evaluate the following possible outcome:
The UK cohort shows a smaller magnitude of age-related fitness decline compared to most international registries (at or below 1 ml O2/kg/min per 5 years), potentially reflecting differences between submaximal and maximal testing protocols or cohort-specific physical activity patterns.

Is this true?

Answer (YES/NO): YES